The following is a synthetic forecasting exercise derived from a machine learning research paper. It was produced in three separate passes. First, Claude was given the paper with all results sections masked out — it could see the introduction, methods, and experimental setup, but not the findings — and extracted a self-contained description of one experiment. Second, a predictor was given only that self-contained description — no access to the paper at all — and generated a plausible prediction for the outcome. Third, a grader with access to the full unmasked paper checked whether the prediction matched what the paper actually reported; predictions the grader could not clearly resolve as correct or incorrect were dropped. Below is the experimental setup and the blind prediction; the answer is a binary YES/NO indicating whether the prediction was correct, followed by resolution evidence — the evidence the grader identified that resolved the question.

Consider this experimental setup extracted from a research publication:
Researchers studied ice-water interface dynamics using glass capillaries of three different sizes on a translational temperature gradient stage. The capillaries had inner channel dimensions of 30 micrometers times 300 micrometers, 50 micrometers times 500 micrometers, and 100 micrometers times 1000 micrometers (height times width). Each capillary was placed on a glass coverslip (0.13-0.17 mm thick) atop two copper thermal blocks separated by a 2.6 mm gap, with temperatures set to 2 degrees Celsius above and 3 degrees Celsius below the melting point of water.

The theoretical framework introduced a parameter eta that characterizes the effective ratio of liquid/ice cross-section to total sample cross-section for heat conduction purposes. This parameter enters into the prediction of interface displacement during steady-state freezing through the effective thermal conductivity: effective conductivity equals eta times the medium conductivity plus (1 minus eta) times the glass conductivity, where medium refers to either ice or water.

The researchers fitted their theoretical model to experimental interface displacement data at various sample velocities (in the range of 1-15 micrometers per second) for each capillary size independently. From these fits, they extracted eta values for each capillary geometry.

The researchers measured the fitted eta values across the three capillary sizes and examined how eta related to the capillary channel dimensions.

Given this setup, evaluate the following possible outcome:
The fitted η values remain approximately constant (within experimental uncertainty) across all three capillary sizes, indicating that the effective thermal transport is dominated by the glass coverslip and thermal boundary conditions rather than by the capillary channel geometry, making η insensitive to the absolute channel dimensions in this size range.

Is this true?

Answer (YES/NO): NO